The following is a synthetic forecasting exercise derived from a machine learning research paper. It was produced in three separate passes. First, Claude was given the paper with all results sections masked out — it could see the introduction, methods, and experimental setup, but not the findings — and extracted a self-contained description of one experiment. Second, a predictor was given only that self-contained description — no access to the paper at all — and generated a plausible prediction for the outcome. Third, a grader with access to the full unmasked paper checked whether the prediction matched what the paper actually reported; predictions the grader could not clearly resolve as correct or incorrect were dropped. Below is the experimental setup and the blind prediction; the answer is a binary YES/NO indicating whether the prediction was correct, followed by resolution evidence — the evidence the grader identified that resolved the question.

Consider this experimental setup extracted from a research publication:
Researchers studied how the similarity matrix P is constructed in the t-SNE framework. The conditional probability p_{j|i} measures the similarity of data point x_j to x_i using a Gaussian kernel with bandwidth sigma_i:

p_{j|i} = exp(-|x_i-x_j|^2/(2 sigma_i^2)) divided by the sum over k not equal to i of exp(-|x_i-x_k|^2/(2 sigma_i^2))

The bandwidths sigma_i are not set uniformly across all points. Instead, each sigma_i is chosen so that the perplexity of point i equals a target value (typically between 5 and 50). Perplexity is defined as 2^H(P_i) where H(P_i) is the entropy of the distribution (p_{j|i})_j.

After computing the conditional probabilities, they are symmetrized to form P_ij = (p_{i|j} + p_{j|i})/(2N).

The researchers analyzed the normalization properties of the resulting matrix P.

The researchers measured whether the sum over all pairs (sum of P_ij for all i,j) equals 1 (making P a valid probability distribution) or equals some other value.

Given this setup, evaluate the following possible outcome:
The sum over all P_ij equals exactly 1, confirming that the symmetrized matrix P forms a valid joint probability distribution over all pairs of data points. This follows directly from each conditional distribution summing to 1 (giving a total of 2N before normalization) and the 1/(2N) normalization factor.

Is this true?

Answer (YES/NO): YES